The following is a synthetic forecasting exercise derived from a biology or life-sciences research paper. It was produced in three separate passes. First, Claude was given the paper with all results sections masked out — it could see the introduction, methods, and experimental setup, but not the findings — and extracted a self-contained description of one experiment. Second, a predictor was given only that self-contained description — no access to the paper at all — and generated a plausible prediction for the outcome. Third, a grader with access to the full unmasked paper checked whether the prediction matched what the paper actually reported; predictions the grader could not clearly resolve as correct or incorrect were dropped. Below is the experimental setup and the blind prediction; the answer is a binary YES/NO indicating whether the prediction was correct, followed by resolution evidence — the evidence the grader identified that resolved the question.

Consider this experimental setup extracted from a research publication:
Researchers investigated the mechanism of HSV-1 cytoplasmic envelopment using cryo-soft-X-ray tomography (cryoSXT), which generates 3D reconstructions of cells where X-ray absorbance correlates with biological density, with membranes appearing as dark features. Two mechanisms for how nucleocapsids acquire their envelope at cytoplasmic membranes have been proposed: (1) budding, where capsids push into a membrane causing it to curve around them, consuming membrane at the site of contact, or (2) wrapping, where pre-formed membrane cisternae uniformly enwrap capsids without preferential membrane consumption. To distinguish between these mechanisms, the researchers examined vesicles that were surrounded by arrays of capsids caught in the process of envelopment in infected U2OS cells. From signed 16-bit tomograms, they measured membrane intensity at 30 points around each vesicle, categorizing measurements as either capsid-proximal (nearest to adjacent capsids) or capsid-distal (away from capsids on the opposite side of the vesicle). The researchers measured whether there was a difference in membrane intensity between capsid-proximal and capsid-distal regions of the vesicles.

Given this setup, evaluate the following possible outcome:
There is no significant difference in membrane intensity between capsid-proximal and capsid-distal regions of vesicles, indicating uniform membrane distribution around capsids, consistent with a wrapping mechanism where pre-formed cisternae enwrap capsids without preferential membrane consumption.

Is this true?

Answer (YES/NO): NO